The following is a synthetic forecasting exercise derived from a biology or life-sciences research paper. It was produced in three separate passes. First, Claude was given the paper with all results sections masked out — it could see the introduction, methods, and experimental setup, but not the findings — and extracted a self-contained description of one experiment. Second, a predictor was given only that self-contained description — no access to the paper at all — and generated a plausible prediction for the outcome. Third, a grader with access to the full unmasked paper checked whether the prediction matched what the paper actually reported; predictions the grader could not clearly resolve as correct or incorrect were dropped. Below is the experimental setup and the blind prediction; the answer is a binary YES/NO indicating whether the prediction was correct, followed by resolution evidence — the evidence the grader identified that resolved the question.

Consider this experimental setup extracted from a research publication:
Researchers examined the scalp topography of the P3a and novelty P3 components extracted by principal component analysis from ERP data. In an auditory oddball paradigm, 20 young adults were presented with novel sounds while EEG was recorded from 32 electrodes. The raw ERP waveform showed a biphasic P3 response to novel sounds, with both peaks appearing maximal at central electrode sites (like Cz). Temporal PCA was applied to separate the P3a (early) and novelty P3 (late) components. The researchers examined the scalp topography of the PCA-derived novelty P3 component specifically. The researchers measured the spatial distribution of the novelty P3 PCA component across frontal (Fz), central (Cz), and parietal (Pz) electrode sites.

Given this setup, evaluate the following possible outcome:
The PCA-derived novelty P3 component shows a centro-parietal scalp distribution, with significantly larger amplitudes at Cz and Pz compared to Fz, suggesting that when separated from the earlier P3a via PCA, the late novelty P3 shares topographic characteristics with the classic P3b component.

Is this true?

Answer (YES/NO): NO